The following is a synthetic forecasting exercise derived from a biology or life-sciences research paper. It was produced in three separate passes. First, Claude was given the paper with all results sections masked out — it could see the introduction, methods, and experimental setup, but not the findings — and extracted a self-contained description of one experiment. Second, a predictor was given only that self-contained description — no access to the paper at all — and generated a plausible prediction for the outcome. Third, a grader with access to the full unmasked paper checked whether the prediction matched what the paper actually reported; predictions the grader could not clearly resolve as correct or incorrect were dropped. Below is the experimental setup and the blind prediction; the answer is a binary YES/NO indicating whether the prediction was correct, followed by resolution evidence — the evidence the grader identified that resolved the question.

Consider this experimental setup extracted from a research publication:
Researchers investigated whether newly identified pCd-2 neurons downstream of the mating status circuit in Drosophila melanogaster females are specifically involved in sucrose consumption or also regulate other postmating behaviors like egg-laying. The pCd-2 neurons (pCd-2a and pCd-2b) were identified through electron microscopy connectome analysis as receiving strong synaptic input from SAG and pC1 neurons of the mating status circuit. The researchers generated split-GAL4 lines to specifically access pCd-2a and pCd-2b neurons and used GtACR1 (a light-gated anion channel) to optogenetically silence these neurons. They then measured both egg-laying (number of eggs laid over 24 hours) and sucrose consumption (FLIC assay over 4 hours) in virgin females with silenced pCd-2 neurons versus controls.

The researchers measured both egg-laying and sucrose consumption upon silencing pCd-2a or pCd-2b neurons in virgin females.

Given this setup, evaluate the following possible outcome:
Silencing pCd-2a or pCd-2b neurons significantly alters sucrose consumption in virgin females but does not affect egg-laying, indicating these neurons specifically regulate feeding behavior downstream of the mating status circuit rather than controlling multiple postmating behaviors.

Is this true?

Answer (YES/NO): YES